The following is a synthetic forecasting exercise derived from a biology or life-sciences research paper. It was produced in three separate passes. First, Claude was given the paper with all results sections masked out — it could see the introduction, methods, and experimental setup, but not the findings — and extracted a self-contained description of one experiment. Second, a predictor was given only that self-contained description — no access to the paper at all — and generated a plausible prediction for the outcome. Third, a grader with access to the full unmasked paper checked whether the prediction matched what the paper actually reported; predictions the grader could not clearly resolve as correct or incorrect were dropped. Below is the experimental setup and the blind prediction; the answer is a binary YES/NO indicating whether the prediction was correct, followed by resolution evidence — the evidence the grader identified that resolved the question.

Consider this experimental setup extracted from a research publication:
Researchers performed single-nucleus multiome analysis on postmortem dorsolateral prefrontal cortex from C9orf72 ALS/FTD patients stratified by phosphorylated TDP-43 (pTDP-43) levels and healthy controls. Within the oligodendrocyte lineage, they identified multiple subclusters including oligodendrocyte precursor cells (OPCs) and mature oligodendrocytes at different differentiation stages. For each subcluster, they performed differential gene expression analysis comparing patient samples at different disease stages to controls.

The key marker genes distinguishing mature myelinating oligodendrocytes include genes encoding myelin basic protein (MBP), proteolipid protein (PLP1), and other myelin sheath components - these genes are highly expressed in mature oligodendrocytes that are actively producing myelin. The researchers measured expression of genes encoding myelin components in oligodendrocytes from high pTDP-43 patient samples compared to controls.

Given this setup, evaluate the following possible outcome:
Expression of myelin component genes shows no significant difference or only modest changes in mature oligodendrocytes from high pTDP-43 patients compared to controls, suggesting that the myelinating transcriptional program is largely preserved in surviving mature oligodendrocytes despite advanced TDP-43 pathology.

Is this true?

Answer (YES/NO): NO